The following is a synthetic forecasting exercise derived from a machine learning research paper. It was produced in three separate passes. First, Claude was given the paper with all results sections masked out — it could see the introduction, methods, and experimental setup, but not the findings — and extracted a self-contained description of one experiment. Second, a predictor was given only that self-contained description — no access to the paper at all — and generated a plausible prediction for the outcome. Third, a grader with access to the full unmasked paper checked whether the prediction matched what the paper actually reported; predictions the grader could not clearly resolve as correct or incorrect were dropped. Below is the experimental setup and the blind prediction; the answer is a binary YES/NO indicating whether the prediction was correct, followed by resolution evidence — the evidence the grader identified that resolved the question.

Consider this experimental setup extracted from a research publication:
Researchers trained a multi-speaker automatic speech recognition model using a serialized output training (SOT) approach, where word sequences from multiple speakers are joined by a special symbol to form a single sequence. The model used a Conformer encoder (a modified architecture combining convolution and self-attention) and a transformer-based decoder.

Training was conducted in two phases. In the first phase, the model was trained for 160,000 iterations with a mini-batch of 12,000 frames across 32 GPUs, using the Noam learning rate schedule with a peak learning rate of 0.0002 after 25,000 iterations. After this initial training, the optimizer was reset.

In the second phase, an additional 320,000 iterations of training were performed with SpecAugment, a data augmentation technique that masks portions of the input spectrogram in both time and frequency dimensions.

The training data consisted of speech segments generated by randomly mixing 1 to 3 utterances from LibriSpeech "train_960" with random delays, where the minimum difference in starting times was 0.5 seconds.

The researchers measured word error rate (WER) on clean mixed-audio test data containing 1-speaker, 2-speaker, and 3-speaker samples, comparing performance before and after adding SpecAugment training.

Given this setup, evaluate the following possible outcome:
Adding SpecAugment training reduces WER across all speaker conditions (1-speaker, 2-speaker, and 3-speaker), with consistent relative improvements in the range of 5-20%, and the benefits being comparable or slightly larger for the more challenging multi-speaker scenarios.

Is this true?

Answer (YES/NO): NO